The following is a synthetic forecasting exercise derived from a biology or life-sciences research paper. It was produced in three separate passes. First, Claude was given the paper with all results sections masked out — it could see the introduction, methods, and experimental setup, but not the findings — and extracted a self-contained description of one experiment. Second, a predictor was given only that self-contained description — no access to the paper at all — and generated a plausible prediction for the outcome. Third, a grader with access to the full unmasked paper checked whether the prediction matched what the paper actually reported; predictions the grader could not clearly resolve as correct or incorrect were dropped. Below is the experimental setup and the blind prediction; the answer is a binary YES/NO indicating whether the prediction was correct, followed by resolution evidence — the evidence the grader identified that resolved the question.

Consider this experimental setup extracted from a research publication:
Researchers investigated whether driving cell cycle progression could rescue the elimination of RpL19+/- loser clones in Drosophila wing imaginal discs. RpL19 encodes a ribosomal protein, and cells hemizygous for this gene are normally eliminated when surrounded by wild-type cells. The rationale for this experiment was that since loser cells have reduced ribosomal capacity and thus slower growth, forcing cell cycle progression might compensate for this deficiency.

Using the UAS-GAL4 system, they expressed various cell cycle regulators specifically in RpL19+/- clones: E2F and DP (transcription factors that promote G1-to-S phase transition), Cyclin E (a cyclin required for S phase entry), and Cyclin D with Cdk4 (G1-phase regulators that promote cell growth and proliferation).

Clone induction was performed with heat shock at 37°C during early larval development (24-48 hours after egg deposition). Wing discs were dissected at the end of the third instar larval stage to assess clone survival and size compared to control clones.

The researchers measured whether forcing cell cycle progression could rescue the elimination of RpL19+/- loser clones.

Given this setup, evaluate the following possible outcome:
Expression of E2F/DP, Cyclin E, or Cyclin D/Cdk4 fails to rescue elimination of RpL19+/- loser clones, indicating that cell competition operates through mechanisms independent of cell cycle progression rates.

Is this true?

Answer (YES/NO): YES